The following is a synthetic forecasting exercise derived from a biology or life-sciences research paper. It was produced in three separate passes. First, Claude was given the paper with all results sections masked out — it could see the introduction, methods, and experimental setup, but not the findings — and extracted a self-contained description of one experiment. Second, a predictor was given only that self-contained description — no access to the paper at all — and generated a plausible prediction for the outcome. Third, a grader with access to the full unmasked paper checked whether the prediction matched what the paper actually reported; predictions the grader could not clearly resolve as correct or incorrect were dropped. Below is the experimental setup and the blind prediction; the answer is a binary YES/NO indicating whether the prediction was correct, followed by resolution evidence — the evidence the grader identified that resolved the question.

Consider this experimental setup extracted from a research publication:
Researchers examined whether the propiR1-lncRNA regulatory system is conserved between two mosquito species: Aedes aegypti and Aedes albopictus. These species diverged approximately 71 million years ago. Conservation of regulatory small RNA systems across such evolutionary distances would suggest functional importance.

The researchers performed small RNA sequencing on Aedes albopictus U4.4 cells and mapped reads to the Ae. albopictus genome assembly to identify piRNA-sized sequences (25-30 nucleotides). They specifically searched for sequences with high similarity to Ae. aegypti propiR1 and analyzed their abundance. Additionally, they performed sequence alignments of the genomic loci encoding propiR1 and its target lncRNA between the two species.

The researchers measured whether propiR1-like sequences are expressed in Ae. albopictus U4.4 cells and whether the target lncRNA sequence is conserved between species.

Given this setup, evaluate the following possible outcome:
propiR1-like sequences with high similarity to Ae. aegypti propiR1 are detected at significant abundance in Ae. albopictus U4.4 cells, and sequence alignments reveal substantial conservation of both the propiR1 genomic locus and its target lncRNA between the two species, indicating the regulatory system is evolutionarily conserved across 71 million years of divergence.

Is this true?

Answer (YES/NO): YES